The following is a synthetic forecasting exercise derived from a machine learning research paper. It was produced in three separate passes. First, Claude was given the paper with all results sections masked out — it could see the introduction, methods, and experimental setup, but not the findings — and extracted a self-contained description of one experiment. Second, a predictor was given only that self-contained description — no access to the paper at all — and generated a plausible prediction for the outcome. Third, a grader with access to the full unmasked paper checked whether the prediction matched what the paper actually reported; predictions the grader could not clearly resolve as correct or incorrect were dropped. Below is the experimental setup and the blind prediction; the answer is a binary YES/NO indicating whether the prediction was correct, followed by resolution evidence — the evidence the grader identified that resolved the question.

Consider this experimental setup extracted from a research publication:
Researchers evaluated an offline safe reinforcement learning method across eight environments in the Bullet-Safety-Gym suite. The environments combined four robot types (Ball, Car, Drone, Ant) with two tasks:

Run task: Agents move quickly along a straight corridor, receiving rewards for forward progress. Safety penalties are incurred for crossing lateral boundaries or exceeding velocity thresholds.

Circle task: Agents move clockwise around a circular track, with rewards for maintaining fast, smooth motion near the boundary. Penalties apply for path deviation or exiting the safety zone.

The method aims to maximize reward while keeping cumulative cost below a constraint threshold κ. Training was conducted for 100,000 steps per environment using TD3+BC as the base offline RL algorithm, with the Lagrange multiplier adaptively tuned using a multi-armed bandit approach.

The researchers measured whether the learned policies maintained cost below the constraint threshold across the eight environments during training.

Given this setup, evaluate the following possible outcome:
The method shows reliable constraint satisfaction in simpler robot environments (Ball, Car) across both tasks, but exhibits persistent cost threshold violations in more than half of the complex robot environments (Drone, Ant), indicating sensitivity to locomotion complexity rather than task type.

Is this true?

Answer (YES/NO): NO